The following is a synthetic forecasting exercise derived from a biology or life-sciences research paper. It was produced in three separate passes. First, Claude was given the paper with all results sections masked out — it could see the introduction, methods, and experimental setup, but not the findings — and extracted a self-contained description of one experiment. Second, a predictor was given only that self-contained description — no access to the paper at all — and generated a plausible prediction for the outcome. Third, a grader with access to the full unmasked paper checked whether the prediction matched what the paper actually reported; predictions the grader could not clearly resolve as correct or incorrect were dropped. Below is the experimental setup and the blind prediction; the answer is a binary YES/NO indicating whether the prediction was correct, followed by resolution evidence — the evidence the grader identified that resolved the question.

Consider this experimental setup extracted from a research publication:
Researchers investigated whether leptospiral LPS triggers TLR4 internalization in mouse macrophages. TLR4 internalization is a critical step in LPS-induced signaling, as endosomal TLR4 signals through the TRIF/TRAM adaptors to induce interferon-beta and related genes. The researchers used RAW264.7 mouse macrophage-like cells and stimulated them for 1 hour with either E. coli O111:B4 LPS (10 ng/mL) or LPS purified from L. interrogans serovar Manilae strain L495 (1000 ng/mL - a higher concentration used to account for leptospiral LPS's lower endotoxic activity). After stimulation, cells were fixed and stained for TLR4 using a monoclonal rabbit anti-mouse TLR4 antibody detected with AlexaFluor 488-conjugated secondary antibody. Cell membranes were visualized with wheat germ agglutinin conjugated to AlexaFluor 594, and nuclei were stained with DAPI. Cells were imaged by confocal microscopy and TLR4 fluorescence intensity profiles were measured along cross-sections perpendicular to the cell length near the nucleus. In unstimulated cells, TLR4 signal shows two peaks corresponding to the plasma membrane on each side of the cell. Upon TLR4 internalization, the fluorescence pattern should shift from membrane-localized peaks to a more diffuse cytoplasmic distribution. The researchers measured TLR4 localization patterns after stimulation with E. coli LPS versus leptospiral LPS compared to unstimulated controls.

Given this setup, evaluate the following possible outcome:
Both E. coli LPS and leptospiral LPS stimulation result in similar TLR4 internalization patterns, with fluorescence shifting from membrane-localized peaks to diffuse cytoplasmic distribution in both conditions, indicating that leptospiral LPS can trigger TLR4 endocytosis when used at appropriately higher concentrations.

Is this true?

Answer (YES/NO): NO